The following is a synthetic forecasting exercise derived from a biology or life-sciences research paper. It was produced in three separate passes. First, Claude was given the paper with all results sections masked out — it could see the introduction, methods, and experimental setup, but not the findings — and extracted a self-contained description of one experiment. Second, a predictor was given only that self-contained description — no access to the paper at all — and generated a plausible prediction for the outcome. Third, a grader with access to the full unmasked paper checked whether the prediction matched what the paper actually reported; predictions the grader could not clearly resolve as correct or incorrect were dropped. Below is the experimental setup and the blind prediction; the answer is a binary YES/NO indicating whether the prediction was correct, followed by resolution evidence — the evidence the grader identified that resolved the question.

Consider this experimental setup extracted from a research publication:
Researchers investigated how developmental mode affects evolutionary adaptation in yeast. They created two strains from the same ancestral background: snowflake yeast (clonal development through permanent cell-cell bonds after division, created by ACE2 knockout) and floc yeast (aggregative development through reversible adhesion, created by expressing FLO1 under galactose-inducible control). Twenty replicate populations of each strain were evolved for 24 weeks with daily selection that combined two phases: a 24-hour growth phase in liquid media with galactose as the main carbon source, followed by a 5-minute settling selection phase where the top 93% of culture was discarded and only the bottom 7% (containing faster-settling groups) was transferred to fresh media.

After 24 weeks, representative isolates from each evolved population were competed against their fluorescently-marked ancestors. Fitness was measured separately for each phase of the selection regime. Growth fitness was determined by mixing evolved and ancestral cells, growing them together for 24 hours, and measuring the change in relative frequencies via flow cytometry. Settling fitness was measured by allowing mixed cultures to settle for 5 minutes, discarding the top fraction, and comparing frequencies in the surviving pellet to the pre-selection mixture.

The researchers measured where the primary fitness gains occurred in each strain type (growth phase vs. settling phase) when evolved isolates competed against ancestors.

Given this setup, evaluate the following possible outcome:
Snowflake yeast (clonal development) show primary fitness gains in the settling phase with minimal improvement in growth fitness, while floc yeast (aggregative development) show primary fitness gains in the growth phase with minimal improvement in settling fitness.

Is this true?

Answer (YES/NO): YES